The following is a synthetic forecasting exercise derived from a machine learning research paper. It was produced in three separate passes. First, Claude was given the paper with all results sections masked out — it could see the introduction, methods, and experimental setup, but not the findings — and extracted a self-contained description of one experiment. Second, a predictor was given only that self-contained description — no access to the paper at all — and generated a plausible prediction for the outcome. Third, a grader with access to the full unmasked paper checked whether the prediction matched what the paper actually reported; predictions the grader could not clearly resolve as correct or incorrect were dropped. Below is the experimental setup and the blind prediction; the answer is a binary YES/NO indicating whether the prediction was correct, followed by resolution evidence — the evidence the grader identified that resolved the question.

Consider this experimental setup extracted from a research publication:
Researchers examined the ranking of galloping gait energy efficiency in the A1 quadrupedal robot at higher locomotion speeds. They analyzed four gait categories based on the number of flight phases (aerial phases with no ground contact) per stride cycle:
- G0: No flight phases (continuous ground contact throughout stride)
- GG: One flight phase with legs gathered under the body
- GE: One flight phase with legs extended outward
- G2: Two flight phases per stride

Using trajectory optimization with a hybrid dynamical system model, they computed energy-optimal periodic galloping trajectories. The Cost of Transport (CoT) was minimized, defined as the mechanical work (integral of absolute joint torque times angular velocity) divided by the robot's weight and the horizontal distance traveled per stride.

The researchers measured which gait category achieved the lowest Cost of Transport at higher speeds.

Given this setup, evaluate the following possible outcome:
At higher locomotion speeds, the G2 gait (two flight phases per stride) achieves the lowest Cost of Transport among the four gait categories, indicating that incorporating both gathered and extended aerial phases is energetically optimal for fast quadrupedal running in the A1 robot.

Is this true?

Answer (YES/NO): YES